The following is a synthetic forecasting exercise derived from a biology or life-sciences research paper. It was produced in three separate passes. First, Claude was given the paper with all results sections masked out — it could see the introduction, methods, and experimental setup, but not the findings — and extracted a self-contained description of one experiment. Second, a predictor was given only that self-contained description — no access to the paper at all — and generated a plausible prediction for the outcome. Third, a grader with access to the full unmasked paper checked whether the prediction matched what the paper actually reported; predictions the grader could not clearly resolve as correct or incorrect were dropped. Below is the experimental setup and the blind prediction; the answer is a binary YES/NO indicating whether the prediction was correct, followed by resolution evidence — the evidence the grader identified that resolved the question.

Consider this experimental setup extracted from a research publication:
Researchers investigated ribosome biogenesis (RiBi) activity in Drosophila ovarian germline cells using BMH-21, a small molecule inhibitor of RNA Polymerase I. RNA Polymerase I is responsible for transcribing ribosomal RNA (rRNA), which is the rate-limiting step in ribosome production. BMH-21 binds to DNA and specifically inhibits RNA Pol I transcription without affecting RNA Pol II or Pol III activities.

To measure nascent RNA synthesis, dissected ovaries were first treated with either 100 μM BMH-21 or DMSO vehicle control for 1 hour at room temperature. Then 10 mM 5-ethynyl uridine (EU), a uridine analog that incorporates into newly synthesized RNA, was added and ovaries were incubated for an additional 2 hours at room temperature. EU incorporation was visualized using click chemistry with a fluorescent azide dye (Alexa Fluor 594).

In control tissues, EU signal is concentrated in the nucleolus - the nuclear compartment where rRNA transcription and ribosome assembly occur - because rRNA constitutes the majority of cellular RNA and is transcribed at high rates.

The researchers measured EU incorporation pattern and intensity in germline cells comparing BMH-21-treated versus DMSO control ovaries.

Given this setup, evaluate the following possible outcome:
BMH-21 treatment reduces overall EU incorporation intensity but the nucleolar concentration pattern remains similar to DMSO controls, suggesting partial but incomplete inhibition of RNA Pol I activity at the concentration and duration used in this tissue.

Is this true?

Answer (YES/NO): NO